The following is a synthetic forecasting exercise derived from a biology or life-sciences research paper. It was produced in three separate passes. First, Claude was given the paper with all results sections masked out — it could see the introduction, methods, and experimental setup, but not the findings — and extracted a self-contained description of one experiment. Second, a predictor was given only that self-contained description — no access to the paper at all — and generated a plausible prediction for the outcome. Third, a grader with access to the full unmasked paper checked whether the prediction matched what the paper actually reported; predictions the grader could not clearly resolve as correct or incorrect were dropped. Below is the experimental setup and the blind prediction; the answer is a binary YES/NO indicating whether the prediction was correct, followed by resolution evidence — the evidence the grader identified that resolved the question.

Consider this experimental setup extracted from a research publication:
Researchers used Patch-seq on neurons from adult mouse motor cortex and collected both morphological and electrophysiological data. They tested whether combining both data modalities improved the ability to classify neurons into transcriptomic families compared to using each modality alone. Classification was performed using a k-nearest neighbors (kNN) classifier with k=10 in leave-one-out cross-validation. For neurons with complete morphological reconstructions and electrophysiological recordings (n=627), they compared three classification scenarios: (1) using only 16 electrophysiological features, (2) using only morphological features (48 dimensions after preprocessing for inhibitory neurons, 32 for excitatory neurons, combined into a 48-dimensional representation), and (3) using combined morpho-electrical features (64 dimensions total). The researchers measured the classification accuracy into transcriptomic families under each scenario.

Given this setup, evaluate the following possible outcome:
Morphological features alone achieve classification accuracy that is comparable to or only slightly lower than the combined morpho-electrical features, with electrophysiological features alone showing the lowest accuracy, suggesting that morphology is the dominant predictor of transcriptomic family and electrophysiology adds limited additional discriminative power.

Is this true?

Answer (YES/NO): NO